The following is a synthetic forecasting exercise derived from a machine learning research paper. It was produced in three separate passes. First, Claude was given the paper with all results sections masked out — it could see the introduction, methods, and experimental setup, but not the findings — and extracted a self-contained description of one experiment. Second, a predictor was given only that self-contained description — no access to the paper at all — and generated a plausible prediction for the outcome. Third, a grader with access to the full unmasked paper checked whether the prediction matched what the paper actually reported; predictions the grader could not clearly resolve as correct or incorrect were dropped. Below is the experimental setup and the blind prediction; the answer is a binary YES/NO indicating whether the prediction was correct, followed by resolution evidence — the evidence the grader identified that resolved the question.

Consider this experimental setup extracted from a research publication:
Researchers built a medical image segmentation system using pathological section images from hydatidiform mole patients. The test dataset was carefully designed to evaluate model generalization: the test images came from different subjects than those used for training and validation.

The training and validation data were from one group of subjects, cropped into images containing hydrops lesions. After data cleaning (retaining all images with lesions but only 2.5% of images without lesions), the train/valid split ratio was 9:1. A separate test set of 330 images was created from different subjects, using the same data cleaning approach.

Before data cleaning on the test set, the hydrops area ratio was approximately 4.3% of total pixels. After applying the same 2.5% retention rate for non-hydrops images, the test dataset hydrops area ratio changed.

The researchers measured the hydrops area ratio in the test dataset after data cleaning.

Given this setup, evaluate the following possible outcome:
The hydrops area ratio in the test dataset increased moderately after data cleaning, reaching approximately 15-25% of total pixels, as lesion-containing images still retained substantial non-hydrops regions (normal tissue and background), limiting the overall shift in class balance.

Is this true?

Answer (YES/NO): YES